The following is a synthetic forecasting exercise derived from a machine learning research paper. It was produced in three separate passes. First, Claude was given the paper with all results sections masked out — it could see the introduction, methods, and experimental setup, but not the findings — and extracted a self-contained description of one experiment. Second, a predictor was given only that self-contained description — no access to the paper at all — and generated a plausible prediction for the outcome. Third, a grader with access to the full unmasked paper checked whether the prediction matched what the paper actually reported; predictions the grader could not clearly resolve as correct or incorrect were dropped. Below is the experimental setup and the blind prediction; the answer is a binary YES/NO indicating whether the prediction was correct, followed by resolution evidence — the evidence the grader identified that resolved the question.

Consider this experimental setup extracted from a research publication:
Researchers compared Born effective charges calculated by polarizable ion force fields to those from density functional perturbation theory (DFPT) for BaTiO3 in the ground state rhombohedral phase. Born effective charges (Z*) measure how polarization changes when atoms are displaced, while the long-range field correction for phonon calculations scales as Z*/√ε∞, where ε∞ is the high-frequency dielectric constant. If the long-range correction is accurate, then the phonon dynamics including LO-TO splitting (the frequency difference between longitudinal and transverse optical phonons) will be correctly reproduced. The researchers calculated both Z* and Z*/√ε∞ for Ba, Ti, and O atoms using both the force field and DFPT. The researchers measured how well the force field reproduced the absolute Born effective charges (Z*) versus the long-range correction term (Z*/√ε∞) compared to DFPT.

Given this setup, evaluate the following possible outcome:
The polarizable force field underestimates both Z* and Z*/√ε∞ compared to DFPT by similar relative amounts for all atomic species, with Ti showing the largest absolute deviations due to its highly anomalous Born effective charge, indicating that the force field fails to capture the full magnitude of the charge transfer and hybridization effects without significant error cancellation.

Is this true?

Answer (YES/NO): NO